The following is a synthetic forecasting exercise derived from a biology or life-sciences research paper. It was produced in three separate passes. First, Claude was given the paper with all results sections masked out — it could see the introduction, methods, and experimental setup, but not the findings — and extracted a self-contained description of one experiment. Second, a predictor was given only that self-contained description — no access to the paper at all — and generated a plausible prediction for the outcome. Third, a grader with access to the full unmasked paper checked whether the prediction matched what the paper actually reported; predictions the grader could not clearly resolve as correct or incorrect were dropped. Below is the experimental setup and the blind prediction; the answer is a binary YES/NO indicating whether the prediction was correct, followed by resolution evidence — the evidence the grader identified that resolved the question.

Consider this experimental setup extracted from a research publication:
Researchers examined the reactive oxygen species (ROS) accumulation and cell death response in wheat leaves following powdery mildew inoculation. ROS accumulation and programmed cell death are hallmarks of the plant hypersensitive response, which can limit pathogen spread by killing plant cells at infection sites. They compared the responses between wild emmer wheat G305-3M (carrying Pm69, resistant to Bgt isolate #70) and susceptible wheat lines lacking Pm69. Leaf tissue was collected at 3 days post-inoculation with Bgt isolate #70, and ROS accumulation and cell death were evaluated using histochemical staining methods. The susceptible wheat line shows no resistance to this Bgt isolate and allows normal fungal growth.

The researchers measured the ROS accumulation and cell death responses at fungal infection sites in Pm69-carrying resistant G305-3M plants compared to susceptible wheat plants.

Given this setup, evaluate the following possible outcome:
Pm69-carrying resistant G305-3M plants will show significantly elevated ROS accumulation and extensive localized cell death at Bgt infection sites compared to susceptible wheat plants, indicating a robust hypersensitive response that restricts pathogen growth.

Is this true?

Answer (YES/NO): YES